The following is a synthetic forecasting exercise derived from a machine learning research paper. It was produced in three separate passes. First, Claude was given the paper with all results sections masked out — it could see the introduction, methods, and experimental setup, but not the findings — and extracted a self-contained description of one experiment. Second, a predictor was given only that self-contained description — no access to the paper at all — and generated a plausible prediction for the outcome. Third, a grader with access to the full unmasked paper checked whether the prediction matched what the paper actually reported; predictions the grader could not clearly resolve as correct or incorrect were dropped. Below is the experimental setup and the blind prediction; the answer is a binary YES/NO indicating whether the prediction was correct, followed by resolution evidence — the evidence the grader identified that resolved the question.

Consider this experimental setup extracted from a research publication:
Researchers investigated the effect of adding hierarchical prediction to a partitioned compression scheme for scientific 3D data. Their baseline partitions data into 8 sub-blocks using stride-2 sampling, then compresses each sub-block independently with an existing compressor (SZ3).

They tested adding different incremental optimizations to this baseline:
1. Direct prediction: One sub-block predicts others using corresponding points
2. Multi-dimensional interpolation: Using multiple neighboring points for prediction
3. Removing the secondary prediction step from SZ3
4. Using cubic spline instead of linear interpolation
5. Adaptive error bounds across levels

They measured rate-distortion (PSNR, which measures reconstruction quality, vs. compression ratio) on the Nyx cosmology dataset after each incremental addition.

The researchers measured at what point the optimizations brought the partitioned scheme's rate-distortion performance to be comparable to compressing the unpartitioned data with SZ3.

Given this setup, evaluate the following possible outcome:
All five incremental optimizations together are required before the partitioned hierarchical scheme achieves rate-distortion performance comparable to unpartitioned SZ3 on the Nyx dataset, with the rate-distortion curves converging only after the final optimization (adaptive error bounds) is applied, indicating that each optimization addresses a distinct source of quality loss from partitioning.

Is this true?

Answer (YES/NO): YES